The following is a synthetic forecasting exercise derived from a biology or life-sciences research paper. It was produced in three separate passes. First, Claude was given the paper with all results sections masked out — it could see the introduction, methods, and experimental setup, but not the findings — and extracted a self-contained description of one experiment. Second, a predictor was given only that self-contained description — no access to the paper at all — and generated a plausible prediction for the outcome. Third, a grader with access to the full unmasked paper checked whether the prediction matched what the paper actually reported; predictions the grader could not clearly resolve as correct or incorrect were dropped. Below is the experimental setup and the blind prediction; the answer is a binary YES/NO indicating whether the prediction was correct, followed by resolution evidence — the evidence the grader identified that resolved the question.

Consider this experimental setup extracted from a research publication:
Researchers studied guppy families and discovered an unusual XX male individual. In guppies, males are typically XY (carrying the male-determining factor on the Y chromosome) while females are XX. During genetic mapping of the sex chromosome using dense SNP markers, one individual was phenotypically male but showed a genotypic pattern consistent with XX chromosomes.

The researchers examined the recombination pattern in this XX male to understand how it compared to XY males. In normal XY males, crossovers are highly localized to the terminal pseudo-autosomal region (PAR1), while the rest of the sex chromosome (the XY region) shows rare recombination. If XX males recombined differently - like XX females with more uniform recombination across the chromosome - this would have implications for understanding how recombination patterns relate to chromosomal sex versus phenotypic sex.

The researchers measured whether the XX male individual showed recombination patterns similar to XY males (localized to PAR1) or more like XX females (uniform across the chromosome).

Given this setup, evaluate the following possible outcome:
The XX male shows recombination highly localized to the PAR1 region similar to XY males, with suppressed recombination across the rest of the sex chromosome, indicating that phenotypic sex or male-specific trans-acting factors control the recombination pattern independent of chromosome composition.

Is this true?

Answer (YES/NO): YES